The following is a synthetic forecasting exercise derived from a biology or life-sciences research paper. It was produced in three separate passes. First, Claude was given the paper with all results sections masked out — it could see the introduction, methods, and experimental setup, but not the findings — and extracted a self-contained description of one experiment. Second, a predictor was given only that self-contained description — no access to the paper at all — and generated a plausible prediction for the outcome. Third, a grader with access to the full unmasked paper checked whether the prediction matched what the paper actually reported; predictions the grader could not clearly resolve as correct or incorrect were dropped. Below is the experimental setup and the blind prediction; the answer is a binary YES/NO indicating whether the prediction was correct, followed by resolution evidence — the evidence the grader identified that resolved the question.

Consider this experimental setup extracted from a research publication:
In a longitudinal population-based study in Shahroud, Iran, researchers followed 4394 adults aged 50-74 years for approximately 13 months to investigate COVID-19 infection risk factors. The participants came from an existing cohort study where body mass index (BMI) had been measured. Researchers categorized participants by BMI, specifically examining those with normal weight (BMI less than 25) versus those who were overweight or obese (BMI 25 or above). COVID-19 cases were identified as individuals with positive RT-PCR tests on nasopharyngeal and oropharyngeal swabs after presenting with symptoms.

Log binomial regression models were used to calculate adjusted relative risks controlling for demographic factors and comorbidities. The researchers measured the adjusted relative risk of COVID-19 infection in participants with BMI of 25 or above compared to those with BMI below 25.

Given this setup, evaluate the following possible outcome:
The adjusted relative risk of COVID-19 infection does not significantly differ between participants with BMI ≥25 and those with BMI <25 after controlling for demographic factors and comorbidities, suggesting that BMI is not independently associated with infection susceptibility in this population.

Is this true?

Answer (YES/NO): NO